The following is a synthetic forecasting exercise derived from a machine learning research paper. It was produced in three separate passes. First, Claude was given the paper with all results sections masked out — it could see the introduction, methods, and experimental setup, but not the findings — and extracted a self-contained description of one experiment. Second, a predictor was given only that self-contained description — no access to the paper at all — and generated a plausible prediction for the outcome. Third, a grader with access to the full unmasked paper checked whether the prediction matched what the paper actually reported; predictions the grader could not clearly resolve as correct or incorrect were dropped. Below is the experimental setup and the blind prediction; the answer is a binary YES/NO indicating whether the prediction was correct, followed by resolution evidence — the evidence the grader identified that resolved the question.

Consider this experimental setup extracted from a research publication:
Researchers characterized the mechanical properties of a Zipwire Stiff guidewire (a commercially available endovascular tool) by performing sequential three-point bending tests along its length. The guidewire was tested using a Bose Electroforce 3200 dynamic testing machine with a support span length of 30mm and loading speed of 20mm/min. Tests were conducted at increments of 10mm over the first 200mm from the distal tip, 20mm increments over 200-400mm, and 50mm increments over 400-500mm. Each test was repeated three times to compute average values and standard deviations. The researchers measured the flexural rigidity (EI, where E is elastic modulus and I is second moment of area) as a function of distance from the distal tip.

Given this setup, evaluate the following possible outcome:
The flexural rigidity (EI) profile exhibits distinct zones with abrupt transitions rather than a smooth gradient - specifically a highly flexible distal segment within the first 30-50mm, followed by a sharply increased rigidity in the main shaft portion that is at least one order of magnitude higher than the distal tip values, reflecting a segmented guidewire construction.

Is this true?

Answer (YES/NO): NO